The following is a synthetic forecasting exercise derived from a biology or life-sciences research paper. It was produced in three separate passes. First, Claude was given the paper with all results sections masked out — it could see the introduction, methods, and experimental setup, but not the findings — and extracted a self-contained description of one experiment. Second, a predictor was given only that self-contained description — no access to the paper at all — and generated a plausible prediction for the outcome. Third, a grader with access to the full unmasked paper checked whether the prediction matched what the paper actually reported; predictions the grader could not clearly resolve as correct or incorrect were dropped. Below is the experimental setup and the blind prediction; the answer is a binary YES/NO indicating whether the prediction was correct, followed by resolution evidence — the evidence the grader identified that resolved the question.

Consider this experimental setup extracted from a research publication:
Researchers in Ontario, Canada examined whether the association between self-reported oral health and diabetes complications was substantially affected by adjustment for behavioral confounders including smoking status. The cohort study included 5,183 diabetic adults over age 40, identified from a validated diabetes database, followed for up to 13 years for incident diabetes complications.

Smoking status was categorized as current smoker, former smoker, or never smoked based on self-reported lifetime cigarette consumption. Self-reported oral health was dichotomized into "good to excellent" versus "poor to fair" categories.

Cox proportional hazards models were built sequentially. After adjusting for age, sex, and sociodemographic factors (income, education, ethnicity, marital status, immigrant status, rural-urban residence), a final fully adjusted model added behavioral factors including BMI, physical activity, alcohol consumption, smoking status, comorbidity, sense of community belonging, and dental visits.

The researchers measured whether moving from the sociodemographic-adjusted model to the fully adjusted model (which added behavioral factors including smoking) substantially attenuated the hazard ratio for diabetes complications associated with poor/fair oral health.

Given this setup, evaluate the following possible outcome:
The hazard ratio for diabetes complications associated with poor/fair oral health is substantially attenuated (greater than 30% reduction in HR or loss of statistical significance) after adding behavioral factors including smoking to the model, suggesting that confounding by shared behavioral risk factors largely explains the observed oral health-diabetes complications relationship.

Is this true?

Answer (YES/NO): NO